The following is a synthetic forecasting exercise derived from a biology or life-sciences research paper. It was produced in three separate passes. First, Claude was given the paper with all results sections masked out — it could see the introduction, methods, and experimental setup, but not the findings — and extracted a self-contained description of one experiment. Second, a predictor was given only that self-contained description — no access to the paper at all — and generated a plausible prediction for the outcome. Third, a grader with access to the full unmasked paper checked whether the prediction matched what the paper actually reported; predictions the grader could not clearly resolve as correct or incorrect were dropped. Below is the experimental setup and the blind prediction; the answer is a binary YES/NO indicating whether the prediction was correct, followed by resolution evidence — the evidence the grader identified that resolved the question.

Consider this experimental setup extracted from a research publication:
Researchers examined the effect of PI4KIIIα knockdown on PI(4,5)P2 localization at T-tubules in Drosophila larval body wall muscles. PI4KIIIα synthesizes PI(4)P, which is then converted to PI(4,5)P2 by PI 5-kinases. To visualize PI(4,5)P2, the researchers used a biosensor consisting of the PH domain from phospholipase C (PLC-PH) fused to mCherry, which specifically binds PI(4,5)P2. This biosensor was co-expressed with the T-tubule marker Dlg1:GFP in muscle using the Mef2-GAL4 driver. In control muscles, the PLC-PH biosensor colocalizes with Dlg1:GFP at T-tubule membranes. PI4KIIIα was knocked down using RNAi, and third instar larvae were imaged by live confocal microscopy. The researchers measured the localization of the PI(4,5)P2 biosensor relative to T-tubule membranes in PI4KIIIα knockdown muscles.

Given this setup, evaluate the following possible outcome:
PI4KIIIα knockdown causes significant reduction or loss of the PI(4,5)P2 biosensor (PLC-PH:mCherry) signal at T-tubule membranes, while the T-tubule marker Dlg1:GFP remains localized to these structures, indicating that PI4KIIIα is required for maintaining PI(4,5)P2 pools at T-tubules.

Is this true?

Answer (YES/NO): YES